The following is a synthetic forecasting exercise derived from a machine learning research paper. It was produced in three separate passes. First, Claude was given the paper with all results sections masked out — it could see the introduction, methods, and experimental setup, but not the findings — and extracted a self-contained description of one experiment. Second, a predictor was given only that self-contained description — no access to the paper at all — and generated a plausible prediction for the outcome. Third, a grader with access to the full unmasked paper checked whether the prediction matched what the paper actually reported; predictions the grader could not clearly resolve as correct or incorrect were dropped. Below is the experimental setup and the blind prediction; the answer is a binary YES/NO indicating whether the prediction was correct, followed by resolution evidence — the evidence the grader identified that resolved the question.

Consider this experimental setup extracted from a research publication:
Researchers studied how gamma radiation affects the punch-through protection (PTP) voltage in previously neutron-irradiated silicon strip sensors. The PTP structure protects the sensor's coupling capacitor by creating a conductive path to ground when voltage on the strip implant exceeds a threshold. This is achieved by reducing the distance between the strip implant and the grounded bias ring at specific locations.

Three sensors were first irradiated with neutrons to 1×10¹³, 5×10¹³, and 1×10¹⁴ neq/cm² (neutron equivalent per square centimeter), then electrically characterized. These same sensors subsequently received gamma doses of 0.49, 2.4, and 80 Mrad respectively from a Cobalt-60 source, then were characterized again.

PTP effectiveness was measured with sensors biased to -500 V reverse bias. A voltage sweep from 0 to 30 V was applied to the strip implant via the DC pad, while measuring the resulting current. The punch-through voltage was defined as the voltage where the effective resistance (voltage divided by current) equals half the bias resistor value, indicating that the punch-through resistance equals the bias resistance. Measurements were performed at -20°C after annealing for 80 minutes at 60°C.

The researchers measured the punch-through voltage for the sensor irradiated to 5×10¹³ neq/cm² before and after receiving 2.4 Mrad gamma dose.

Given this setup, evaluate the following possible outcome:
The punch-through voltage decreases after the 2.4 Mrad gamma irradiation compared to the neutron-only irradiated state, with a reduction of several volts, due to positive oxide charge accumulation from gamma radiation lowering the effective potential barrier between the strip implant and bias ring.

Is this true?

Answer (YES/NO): NO